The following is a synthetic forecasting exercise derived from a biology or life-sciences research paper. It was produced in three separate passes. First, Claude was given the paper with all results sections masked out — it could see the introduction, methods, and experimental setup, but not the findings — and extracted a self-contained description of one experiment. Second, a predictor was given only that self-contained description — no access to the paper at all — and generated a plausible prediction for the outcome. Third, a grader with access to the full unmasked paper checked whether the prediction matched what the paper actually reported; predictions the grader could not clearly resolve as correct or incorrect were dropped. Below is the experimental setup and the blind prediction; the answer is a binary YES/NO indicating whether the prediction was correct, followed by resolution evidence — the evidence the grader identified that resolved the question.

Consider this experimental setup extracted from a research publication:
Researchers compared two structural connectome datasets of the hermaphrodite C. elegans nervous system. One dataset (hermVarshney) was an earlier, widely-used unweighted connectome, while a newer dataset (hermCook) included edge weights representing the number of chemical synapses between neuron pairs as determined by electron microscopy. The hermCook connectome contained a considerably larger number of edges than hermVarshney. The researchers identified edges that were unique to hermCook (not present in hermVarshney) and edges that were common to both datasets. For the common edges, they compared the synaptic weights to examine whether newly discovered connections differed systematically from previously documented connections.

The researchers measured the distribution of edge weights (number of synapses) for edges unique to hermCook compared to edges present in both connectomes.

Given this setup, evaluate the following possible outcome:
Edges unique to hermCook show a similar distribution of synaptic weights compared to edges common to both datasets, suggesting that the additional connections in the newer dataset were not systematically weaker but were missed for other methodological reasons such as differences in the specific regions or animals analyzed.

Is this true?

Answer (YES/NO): NO